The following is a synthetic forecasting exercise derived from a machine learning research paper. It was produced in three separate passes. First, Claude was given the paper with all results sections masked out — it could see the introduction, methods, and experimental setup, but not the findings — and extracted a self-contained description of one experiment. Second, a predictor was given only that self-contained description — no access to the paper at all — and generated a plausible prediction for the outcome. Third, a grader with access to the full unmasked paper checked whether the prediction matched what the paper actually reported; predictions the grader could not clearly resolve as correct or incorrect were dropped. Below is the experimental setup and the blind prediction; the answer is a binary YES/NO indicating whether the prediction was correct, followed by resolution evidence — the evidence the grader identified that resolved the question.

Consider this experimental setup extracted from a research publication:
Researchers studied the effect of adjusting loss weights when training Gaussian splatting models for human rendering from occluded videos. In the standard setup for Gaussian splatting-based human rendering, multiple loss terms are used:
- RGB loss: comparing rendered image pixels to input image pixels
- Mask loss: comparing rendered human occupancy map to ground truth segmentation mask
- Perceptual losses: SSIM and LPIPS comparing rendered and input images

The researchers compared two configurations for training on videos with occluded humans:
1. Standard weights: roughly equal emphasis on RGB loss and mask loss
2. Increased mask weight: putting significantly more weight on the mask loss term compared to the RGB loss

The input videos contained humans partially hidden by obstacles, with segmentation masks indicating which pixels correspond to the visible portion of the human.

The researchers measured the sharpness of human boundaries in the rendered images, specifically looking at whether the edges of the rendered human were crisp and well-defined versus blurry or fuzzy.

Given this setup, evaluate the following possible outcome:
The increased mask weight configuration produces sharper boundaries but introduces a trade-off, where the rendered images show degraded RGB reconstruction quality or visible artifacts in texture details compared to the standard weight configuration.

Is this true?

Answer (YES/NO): NO